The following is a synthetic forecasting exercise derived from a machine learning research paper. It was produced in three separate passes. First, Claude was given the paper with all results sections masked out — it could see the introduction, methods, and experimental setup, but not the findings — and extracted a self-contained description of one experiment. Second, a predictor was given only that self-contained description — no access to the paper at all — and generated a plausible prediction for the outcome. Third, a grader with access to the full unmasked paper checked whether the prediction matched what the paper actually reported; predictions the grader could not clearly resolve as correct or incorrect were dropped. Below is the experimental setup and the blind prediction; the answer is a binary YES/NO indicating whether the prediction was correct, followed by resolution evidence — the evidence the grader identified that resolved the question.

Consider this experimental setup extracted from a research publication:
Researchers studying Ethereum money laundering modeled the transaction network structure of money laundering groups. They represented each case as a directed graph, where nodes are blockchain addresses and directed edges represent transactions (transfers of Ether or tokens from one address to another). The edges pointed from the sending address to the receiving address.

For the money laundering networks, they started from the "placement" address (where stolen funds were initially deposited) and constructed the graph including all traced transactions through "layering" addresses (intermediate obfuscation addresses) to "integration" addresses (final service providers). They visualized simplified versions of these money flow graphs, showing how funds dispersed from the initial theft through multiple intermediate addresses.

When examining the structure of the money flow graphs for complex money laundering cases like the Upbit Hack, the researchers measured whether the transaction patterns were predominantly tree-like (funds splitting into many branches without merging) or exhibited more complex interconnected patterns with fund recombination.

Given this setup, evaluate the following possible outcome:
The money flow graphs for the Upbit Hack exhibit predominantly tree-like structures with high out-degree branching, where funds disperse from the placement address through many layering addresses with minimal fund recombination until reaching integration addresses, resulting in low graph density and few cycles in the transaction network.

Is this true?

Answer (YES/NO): NO